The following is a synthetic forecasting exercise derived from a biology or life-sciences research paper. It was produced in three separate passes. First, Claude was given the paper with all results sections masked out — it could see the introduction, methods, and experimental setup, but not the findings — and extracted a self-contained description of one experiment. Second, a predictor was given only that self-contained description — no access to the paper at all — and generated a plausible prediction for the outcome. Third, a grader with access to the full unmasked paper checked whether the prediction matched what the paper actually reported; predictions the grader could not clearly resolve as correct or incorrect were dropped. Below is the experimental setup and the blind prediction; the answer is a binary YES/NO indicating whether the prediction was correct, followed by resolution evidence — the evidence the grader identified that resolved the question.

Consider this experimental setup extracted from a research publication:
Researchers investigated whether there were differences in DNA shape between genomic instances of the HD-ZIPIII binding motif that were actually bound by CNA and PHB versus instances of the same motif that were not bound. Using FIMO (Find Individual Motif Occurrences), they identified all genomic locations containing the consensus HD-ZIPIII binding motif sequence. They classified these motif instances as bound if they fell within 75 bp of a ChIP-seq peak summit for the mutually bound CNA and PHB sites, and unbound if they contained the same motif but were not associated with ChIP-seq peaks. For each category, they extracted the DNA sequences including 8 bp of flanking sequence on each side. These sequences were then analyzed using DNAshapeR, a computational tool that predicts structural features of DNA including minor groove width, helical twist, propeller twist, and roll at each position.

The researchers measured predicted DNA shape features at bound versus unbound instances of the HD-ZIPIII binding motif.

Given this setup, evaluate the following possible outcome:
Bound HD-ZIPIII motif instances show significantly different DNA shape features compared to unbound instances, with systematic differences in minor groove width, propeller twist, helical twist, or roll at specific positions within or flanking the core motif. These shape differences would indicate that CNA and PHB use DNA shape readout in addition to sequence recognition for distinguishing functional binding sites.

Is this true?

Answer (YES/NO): YES